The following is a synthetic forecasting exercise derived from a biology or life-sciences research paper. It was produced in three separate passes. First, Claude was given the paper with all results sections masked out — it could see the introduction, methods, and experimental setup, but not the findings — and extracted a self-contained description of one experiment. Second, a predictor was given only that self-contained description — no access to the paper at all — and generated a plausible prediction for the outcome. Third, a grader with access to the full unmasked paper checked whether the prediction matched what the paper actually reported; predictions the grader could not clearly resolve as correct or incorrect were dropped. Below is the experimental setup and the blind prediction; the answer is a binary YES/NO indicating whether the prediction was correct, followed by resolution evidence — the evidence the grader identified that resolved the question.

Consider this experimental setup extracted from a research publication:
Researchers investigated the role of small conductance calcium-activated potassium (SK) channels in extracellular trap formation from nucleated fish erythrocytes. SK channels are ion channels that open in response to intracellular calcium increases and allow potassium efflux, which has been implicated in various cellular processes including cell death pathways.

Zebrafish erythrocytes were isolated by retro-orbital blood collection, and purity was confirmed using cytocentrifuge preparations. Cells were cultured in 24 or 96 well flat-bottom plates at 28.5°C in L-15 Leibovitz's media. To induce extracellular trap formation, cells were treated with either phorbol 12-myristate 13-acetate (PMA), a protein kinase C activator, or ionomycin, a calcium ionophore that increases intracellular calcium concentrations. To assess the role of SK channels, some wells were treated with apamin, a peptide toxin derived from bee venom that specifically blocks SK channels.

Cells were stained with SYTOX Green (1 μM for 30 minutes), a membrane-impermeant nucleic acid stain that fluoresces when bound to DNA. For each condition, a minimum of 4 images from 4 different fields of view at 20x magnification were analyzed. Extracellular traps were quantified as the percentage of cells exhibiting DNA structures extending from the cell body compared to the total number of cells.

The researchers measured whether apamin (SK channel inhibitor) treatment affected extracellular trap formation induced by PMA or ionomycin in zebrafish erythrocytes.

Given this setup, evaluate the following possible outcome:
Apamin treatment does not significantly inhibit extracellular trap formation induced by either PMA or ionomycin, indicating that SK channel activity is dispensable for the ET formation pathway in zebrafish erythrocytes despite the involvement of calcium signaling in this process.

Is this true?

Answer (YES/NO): YES